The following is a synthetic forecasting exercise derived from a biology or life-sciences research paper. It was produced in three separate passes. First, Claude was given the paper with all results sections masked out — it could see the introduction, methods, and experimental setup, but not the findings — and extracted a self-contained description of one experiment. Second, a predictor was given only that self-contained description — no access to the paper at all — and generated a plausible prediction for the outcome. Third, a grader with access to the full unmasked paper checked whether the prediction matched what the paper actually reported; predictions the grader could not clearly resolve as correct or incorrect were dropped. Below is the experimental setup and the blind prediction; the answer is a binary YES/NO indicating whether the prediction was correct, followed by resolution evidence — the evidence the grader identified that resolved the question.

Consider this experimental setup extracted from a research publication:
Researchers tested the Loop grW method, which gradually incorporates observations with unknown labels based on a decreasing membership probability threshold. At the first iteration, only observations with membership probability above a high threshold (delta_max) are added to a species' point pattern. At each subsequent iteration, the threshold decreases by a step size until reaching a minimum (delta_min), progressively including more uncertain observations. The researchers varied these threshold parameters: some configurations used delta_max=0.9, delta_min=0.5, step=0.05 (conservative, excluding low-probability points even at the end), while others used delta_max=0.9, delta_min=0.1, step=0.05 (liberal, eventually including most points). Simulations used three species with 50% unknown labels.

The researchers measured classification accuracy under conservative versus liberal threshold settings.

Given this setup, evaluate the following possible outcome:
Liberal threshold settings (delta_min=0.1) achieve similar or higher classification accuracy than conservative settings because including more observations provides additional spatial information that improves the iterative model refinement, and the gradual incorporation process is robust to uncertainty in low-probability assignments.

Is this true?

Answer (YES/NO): YES